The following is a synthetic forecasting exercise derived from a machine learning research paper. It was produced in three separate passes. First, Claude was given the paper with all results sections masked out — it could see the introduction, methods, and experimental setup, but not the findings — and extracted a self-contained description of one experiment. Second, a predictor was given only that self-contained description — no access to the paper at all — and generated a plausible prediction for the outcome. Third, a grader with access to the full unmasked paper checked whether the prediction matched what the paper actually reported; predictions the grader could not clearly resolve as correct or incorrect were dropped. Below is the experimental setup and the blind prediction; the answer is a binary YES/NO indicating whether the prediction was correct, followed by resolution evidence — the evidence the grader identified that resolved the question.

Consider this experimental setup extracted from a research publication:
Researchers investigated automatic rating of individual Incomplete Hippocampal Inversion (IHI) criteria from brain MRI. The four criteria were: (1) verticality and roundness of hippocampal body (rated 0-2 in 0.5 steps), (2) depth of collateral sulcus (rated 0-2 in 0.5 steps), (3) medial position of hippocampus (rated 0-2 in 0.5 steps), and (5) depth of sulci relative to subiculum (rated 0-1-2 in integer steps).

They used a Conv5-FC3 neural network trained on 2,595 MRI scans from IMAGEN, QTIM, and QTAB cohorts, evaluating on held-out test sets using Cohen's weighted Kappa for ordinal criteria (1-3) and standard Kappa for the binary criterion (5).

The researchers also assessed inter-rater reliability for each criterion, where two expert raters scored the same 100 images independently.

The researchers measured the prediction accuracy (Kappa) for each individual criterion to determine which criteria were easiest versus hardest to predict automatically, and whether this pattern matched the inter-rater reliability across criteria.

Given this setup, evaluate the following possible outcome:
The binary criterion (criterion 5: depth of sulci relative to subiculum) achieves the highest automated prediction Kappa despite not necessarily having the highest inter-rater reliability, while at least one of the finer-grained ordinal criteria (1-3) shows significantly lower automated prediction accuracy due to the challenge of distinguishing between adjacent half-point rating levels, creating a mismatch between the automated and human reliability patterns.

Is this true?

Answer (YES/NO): NO